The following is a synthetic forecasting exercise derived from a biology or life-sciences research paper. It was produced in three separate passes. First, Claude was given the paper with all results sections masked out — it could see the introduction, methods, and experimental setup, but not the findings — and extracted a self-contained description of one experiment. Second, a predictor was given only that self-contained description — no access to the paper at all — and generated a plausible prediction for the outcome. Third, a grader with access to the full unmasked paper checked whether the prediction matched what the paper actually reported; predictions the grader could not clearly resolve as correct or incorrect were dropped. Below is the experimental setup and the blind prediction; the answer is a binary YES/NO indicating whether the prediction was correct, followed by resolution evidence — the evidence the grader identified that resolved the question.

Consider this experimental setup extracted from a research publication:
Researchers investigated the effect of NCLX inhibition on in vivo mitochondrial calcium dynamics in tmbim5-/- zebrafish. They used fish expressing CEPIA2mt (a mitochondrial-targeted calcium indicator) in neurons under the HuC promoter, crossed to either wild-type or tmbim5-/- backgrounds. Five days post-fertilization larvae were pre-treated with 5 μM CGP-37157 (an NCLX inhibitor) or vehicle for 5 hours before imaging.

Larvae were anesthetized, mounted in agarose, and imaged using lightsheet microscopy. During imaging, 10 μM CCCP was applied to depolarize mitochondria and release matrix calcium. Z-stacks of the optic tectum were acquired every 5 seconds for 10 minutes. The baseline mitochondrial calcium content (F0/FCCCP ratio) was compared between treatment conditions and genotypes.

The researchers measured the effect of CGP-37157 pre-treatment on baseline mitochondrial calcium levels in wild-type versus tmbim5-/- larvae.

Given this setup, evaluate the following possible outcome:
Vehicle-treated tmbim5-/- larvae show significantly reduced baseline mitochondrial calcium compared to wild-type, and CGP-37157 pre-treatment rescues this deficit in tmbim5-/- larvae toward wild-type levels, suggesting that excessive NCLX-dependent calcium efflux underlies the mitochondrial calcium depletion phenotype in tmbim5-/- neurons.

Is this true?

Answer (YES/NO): NO